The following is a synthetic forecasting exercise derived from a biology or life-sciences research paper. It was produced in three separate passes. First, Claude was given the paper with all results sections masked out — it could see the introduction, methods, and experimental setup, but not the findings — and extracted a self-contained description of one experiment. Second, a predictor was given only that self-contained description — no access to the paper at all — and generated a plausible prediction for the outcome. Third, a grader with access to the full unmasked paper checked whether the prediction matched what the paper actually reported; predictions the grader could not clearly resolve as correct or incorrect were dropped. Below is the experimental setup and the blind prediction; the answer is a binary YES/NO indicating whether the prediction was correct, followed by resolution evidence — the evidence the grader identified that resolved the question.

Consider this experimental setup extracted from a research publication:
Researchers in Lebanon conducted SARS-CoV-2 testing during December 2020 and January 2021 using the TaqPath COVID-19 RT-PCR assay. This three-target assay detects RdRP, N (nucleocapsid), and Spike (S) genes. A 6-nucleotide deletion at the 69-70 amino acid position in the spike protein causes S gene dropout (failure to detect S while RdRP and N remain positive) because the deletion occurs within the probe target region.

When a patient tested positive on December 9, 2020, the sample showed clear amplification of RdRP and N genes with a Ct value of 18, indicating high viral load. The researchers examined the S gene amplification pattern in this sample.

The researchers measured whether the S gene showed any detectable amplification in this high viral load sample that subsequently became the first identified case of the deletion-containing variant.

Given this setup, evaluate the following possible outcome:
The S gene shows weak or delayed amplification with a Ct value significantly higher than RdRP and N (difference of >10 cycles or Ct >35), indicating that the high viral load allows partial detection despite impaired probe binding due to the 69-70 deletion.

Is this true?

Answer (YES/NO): NO